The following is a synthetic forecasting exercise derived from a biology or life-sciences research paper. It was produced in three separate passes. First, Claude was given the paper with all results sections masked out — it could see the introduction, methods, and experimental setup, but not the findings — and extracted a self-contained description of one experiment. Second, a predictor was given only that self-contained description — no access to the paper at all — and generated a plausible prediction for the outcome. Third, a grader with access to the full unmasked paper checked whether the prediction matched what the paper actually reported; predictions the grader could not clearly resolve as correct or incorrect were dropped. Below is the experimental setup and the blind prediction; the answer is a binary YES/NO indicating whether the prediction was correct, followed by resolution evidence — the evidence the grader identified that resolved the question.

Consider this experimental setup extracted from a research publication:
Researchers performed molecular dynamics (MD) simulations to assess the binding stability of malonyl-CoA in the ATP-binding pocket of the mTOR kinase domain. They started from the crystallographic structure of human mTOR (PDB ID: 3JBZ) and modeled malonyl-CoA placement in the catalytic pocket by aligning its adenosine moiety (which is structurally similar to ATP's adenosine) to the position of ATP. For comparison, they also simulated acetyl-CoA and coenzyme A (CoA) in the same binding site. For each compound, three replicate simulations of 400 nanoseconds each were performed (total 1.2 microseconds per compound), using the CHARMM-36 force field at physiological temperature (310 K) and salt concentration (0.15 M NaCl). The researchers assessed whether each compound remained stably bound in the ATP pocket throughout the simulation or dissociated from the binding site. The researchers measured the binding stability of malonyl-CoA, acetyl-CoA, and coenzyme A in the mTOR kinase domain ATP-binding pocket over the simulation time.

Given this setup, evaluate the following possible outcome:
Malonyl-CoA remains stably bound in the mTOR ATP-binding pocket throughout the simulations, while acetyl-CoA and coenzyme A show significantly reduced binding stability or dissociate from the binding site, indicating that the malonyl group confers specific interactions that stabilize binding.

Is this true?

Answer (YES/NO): YES